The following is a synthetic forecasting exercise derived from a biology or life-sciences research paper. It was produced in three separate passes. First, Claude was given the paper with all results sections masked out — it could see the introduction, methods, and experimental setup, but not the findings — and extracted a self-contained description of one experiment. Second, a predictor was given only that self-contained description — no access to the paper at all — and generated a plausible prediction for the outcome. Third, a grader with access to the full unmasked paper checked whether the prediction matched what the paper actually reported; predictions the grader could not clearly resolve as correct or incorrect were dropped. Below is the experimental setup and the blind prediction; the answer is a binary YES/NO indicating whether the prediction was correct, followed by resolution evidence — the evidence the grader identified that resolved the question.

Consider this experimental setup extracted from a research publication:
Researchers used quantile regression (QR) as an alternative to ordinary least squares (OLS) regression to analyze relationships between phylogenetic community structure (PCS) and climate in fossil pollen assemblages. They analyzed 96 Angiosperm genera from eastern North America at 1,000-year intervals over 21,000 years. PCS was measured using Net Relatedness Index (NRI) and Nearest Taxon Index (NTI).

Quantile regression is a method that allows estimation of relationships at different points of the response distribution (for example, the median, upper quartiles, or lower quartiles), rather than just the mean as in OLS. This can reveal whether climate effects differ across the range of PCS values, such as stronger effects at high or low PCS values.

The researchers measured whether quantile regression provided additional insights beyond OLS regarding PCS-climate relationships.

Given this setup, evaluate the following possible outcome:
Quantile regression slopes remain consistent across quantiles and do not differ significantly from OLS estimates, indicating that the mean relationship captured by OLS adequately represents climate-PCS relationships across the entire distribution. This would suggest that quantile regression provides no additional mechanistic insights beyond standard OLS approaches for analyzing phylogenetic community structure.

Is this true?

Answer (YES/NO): YES